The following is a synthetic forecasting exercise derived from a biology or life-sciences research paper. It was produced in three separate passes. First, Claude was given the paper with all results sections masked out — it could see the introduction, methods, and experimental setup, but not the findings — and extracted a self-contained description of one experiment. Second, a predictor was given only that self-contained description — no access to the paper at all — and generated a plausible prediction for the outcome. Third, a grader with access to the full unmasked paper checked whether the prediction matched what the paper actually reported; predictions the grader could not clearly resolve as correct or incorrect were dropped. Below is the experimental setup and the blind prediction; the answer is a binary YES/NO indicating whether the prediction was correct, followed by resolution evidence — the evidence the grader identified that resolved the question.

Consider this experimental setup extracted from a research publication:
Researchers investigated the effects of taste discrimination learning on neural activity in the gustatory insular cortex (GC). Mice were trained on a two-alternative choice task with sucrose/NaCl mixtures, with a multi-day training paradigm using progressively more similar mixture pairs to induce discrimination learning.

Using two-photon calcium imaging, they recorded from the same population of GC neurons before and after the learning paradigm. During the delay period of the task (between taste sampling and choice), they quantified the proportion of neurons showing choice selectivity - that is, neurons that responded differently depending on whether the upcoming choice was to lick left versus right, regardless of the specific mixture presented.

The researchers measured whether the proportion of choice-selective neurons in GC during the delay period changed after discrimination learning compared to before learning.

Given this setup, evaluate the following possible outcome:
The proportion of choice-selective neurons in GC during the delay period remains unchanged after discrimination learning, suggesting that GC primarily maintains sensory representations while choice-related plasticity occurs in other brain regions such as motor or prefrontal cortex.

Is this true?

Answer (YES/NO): NO